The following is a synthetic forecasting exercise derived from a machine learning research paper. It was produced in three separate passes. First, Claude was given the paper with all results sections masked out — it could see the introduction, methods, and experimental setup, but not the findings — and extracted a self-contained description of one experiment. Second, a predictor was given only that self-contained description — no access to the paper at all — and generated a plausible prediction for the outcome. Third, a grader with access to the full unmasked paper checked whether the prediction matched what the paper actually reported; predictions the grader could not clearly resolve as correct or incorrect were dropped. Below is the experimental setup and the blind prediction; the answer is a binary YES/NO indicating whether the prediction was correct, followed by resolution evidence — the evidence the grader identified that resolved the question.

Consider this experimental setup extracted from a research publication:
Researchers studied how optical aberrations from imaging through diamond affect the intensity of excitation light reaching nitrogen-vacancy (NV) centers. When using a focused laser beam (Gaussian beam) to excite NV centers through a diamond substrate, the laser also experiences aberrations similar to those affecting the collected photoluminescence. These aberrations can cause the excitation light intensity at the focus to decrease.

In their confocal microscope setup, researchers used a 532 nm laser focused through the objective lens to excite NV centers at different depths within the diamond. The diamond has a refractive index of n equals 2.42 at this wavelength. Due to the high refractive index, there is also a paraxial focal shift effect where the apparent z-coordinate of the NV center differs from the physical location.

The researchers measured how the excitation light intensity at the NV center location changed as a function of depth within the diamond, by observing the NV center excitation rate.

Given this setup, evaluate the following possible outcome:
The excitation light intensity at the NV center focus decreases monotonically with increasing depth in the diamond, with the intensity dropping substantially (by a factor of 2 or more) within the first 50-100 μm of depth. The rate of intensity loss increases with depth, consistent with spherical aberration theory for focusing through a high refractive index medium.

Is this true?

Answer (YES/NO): NO